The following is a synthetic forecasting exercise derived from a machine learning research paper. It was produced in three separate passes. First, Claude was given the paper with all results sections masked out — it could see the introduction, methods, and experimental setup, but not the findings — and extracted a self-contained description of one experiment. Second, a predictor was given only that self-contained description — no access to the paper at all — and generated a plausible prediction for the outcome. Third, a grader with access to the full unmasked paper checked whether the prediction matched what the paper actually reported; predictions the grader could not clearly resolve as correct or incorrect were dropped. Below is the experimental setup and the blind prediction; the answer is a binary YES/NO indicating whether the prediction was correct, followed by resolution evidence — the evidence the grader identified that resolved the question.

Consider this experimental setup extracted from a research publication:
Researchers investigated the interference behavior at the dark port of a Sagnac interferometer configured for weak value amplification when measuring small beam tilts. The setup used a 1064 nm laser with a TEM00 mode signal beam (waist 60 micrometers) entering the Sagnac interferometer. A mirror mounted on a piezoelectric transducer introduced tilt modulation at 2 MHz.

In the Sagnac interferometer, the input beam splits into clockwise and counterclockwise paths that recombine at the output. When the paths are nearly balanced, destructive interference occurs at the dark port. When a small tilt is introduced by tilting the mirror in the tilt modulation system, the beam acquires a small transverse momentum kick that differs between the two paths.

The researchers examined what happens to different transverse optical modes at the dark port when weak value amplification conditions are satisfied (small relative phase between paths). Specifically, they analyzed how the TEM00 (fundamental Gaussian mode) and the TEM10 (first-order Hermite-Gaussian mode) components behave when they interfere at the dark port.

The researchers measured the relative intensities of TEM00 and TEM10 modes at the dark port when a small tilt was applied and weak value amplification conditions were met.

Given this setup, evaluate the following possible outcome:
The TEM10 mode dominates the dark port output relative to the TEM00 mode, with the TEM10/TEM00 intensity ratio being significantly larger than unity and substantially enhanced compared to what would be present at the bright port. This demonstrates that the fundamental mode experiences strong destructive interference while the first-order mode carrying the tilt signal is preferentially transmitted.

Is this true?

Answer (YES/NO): YES